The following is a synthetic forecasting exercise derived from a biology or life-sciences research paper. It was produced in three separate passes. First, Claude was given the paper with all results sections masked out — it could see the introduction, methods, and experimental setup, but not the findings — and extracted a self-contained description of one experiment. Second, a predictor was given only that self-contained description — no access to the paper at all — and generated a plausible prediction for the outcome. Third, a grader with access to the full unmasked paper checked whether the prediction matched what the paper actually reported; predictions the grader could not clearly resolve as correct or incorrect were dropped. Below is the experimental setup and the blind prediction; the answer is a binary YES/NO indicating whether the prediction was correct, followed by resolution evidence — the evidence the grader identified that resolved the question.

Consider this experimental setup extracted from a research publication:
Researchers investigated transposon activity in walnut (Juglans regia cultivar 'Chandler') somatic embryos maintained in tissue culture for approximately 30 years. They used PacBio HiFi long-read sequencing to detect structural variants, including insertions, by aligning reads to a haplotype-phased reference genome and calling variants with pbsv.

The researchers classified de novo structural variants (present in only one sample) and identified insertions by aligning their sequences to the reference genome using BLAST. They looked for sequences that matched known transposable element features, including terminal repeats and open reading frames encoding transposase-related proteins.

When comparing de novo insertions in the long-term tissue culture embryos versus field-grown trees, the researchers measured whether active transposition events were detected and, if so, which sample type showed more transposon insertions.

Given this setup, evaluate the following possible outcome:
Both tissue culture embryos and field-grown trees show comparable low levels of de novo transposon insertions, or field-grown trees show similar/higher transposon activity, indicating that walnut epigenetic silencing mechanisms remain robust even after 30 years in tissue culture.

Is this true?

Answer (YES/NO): NO